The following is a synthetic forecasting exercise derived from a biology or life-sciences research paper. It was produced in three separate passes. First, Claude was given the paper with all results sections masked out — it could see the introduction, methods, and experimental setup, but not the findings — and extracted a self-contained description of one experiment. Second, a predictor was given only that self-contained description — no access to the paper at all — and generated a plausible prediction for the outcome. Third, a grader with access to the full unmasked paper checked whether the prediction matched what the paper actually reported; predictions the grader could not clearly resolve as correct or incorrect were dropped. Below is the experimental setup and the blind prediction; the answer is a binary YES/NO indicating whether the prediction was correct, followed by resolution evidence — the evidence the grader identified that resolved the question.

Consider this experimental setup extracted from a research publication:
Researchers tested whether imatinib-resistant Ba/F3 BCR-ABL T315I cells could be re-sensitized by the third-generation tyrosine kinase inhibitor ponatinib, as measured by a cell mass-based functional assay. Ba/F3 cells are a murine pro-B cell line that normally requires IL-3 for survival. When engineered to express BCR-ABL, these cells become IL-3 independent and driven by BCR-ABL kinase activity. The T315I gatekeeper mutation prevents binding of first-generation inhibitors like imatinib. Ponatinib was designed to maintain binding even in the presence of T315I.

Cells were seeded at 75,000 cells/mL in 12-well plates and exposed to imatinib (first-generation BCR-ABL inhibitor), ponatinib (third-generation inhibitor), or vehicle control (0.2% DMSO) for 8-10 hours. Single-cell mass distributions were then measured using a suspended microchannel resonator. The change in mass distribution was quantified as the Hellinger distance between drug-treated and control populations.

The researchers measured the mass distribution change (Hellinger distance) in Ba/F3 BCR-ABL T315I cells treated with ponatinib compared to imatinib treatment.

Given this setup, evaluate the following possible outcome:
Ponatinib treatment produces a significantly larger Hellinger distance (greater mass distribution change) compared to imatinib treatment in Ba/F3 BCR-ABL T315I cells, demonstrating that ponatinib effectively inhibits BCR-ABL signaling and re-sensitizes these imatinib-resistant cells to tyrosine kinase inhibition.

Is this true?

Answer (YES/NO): YES